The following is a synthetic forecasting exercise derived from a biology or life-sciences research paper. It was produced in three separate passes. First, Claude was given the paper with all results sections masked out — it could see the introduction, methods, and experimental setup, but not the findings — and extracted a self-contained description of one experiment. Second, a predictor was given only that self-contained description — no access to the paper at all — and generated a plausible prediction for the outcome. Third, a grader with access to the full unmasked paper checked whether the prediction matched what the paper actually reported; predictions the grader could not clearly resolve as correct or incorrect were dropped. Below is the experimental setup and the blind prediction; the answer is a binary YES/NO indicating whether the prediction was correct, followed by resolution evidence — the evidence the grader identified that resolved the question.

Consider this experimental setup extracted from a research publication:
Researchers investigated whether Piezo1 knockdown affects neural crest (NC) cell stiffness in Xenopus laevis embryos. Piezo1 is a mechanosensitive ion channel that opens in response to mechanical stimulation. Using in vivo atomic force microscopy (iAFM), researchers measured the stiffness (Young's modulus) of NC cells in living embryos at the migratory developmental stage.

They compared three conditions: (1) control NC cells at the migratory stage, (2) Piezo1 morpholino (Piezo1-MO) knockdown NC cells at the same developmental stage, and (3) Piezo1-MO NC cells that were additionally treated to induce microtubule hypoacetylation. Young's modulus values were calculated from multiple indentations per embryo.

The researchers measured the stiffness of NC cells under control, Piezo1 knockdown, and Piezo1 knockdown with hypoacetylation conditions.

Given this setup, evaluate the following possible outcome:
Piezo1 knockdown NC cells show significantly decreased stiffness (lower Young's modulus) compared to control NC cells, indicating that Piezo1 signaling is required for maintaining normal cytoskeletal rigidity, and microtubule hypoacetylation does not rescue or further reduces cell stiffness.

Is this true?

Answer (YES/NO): NO